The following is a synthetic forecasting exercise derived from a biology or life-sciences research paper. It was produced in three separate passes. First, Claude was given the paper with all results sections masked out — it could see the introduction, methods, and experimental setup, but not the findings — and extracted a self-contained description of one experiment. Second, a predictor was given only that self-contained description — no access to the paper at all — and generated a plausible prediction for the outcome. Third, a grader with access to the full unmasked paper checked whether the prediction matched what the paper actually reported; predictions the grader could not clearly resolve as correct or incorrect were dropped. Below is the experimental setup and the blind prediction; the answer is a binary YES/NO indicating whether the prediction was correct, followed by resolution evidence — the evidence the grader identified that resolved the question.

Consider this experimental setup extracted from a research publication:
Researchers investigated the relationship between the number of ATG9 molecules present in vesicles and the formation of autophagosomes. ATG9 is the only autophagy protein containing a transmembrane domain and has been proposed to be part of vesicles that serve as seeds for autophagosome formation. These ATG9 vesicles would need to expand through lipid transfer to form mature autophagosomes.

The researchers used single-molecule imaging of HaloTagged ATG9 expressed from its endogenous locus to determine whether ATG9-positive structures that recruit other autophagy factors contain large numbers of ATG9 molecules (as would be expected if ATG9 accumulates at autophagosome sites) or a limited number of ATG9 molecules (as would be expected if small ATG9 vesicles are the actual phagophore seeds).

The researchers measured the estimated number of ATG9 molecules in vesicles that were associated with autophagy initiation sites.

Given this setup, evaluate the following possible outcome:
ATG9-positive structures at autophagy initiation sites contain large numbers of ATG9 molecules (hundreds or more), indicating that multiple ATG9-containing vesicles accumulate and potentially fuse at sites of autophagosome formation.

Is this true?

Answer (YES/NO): NO